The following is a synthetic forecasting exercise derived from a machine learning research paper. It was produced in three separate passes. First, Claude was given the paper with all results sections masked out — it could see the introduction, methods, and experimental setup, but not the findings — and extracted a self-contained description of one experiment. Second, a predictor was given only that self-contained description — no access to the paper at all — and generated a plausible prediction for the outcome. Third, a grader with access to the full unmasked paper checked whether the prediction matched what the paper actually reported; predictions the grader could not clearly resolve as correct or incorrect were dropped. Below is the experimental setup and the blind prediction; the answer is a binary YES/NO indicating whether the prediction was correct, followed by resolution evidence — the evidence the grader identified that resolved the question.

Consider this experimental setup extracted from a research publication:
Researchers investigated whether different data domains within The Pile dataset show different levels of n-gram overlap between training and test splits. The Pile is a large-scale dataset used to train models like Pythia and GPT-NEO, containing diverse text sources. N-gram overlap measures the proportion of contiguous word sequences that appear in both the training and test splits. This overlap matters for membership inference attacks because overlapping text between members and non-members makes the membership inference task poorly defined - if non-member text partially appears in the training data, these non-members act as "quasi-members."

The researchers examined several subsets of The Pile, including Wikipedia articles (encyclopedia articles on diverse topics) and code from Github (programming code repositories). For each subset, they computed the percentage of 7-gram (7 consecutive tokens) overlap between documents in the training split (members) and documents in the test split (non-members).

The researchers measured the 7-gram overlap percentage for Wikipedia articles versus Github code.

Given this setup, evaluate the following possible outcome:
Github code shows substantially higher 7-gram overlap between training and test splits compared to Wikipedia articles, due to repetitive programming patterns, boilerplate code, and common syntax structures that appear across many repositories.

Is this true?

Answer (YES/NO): YES